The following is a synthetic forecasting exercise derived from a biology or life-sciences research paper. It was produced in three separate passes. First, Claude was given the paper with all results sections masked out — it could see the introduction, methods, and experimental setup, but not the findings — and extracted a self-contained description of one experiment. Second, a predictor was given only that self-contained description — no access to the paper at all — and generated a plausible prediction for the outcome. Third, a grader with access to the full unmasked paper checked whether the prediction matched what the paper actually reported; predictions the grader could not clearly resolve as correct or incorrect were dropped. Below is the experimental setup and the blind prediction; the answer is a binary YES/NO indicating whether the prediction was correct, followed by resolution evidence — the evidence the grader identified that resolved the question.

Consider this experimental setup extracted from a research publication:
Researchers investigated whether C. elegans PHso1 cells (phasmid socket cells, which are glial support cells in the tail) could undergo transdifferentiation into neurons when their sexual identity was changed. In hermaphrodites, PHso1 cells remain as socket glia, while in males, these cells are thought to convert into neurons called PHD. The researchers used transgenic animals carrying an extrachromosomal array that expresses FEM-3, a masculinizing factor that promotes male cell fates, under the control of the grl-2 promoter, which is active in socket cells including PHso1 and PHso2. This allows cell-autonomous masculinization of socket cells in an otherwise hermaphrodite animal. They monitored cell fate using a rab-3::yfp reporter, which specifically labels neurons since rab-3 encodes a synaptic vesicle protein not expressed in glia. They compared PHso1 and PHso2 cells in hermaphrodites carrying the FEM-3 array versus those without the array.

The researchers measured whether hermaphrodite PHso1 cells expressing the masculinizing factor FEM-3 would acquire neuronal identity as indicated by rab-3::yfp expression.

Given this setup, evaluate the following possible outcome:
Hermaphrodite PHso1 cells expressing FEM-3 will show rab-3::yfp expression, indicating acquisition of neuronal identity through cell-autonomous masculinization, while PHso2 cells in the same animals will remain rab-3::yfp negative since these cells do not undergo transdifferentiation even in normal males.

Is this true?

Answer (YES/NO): YES